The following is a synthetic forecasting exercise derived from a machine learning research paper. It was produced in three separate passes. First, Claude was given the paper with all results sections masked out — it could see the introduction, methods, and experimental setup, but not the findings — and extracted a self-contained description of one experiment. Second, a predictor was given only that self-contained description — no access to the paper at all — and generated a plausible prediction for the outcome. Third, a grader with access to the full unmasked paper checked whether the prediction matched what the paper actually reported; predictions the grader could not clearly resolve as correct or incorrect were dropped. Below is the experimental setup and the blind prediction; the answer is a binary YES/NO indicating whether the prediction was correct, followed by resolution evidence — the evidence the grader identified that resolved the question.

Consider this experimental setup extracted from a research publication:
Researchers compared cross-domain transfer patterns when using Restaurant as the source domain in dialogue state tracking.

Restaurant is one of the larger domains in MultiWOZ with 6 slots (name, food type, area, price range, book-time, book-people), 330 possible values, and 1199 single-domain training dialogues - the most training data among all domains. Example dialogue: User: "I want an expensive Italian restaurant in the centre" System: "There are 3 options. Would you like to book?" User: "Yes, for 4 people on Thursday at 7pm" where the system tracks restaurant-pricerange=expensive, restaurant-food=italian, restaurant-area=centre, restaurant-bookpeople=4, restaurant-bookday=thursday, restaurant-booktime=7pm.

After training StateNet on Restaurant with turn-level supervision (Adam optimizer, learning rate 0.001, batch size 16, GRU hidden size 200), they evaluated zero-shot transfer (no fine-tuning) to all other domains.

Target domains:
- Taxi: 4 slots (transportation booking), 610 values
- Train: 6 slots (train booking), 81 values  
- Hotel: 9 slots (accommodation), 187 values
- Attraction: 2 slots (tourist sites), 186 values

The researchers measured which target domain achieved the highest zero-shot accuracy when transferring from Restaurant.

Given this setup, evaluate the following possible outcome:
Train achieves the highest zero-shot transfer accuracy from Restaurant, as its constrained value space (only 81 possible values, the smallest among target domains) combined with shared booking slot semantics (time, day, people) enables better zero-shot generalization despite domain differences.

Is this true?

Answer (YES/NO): YES